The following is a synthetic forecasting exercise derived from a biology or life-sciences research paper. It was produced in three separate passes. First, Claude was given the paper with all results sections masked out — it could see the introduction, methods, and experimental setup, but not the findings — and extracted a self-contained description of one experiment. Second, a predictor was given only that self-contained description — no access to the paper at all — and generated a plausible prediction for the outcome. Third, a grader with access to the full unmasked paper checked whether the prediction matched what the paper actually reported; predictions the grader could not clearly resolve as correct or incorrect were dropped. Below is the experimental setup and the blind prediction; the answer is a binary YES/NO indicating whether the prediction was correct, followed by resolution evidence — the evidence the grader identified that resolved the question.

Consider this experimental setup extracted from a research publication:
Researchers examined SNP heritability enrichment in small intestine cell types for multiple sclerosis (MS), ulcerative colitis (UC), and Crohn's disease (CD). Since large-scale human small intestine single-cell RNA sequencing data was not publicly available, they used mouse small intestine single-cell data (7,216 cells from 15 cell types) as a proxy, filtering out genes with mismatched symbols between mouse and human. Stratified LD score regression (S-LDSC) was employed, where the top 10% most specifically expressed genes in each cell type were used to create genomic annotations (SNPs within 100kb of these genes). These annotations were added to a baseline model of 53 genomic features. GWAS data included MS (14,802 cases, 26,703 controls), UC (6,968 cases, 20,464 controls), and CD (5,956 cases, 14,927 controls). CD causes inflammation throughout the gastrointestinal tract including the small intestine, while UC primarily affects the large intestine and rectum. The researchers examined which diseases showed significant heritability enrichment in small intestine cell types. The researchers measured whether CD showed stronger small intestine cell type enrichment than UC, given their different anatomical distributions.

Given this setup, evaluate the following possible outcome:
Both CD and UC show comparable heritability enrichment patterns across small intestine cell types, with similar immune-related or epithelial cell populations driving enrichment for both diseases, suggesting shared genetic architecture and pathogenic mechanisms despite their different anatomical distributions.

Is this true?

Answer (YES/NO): NO